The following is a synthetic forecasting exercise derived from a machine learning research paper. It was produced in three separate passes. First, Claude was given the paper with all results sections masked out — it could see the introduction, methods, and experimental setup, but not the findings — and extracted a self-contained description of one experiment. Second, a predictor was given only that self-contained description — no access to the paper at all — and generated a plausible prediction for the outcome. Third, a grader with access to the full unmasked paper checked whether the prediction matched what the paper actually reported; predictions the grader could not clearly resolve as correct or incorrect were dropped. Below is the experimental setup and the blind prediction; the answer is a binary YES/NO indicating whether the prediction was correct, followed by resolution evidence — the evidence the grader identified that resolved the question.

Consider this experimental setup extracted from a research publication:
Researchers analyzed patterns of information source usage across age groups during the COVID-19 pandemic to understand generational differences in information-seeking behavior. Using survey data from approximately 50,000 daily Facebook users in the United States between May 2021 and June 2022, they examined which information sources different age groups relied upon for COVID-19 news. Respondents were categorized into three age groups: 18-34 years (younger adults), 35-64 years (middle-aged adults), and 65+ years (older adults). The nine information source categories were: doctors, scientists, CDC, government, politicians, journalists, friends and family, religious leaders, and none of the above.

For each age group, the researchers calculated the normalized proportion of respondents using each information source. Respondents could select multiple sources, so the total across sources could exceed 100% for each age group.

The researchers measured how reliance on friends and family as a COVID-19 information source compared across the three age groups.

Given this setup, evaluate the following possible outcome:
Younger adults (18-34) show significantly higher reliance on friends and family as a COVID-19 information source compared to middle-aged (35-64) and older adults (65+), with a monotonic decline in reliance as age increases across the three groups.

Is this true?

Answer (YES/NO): NO